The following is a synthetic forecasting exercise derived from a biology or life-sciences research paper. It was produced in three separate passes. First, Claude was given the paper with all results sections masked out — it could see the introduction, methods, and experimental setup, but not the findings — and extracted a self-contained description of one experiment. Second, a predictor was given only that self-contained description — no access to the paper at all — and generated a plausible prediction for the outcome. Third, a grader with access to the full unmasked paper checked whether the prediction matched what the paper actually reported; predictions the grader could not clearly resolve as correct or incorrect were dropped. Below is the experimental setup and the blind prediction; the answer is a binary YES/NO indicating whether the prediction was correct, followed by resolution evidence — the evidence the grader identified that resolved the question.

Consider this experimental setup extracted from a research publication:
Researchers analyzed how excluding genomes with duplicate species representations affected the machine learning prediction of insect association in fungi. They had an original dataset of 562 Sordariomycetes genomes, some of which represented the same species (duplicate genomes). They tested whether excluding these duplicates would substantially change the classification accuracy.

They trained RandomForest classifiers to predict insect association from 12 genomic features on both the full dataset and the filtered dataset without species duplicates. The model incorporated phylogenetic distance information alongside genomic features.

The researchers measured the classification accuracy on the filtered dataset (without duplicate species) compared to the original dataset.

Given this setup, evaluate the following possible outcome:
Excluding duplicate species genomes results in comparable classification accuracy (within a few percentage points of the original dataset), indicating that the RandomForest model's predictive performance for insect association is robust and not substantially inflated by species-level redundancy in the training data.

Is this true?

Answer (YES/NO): YES